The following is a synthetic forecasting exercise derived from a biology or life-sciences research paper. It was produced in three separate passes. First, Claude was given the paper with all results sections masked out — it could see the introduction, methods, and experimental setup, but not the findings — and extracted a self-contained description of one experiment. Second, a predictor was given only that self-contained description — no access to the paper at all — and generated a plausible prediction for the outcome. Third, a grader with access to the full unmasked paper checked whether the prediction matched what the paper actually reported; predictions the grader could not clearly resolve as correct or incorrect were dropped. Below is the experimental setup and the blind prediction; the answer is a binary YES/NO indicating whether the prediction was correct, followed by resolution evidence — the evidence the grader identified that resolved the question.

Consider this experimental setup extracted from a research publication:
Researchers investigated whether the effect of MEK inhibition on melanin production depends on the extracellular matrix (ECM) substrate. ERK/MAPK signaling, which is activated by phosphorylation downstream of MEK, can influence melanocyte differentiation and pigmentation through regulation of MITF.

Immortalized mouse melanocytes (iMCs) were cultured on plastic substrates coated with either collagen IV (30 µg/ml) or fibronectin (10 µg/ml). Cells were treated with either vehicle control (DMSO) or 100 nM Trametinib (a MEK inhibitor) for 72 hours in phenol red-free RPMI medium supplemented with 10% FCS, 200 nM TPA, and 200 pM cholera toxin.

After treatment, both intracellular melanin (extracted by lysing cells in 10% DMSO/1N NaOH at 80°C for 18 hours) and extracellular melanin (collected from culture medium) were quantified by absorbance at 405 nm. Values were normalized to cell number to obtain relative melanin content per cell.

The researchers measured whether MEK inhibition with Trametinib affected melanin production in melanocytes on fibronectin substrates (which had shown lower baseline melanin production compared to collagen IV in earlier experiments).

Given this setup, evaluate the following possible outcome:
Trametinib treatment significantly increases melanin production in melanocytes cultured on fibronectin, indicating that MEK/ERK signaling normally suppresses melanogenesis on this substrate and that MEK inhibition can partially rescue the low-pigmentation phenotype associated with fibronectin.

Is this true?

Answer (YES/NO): YES